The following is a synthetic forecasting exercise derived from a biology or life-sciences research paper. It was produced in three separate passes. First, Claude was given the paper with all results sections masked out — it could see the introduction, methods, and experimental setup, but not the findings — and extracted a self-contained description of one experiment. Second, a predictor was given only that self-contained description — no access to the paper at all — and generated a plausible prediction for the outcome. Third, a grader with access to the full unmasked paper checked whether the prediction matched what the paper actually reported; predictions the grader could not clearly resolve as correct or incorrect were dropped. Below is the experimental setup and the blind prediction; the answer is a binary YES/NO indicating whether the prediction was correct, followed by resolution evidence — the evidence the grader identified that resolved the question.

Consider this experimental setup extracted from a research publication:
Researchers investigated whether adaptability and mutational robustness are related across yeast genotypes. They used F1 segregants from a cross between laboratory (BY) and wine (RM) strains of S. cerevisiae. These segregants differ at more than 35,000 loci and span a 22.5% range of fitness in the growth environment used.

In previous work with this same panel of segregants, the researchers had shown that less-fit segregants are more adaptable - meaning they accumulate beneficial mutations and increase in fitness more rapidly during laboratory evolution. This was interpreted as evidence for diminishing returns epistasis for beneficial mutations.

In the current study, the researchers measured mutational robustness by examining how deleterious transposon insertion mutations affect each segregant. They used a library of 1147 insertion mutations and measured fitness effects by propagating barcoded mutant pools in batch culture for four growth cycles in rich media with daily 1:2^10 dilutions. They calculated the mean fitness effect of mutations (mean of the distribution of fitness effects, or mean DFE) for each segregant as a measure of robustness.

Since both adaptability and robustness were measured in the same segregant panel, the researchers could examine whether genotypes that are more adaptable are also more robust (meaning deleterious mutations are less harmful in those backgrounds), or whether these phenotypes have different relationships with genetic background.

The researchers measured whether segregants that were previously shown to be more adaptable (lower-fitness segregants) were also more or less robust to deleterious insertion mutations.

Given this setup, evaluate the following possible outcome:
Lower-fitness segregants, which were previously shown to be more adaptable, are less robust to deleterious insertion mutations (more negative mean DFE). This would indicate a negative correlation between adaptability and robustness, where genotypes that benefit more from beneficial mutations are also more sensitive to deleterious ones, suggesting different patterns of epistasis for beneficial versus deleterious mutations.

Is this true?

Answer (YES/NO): NO